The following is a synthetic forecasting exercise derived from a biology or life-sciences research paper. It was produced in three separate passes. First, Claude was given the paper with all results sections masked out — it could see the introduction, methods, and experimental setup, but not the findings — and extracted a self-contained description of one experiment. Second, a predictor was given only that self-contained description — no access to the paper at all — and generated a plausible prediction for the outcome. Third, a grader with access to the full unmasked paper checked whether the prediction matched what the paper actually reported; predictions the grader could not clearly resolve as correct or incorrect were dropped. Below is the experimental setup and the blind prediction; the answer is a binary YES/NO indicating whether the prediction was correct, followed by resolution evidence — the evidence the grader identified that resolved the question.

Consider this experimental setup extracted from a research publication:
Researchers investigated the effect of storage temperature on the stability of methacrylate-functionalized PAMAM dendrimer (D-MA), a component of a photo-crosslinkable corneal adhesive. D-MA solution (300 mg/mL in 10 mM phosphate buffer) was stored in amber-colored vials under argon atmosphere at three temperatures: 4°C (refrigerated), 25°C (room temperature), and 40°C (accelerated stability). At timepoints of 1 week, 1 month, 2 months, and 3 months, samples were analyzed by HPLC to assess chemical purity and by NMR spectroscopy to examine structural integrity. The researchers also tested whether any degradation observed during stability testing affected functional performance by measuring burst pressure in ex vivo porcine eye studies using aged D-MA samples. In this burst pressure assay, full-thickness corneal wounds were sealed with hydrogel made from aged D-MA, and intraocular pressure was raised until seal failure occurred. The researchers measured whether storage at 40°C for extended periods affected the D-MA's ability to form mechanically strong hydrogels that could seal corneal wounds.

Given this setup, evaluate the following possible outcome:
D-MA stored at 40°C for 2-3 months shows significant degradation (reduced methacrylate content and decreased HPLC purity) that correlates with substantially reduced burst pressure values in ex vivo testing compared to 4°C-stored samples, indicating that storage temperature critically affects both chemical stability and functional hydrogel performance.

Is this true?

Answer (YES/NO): YES